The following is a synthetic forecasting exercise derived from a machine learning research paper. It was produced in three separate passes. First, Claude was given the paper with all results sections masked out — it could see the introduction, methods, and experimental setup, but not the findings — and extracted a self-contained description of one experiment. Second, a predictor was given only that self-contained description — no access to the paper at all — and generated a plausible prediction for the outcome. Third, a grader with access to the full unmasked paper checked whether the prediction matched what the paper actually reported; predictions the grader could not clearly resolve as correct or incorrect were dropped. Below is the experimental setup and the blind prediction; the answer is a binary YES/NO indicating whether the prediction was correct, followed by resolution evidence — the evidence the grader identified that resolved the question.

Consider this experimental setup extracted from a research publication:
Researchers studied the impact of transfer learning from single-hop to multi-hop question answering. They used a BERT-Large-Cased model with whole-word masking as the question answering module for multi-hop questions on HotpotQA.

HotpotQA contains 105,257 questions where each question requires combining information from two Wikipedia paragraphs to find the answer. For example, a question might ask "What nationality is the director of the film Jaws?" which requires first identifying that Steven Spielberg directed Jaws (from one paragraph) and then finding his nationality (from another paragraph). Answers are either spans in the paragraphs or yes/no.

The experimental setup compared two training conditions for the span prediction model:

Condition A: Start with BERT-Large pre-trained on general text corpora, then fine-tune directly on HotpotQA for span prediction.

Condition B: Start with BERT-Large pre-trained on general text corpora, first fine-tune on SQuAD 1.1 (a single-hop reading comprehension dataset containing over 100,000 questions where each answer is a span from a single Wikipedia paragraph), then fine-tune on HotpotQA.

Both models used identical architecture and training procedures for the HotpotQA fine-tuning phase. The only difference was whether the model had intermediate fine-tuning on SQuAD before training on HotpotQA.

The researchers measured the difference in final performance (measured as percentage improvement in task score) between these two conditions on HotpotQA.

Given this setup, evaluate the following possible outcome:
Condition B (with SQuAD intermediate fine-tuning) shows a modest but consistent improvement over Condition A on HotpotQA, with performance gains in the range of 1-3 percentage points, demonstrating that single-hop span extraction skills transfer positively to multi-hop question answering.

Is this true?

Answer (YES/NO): NO